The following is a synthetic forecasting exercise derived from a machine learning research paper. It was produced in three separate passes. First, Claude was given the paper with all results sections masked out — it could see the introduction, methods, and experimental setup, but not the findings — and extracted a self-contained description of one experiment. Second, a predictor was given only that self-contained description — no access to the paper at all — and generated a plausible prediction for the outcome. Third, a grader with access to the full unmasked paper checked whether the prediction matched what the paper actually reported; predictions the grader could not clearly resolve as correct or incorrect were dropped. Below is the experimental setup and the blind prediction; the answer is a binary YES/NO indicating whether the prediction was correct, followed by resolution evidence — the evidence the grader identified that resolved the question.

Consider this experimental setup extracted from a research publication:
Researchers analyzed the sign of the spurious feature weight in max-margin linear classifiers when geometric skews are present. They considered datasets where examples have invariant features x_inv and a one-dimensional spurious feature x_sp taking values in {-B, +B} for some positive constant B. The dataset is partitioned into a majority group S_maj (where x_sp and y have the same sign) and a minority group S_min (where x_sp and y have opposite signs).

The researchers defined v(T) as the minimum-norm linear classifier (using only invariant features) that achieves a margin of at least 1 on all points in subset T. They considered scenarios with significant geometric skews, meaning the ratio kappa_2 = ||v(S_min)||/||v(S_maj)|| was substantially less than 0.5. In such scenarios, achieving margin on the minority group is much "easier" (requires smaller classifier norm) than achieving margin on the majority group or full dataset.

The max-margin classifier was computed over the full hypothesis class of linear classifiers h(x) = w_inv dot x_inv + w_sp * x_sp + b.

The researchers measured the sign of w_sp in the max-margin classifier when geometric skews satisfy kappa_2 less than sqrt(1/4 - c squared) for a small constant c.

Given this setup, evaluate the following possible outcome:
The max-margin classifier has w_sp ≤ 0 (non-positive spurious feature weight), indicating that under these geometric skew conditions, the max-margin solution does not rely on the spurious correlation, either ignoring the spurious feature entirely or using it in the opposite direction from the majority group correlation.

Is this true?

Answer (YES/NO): NO